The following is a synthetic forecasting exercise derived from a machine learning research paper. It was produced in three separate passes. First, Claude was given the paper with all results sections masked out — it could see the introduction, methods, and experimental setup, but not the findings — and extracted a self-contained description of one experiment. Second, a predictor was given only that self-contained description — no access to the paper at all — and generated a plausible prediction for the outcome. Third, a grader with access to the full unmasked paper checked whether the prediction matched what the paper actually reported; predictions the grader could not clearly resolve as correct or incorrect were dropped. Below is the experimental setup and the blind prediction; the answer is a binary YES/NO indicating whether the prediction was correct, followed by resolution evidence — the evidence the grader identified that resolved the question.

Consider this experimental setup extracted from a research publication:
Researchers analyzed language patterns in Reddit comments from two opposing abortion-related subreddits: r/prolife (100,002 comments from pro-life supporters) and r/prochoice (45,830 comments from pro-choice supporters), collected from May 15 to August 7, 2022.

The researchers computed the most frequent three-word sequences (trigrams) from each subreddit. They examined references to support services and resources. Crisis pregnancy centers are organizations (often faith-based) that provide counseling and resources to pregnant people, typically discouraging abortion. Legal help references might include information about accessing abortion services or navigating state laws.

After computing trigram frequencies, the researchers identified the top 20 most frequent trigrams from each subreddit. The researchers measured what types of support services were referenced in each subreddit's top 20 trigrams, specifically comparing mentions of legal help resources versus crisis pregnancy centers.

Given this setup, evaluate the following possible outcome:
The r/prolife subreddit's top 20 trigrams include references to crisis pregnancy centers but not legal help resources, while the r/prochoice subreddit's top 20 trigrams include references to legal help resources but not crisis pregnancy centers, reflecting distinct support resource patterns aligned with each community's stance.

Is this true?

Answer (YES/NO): NO